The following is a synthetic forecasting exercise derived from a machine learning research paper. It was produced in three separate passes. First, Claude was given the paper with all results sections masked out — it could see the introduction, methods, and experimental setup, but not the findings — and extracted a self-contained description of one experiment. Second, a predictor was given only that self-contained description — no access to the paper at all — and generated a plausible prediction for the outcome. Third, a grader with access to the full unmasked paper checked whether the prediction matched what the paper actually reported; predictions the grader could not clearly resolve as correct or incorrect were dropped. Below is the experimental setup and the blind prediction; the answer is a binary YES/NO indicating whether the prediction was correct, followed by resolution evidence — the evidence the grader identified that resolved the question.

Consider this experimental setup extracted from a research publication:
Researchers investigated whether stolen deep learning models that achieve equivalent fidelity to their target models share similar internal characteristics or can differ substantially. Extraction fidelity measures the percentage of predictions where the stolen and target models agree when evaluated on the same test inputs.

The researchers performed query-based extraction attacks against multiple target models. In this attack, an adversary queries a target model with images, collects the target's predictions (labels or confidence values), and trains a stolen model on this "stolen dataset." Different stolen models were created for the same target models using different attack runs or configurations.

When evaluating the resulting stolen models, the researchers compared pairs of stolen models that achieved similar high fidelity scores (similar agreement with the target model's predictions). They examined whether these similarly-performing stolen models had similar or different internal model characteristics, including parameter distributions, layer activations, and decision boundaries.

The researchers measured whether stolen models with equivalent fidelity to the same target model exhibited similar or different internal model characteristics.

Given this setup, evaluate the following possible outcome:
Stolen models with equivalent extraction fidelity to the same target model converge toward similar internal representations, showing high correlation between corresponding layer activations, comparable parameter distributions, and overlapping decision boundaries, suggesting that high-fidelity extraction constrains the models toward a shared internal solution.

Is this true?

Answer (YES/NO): NO